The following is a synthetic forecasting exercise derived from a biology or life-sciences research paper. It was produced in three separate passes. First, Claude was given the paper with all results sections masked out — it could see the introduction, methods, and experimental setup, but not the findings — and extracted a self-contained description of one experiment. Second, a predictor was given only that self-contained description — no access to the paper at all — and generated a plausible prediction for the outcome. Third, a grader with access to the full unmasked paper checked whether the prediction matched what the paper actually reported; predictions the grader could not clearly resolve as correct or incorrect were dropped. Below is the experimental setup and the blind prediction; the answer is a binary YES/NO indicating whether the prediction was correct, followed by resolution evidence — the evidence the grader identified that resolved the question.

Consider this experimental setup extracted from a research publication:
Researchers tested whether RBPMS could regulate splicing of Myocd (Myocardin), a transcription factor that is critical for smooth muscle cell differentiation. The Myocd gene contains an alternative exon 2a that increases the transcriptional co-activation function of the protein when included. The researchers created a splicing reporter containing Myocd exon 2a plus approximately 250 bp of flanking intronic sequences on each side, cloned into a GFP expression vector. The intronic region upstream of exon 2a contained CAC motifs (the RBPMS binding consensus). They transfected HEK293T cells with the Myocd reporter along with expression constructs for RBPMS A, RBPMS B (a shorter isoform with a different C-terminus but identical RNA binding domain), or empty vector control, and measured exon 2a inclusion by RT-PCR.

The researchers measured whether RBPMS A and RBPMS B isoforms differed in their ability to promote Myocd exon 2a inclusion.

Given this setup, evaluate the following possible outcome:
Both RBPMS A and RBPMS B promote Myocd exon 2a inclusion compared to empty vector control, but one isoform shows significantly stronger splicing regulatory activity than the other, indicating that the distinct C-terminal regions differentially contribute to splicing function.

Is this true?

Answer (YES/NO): YES